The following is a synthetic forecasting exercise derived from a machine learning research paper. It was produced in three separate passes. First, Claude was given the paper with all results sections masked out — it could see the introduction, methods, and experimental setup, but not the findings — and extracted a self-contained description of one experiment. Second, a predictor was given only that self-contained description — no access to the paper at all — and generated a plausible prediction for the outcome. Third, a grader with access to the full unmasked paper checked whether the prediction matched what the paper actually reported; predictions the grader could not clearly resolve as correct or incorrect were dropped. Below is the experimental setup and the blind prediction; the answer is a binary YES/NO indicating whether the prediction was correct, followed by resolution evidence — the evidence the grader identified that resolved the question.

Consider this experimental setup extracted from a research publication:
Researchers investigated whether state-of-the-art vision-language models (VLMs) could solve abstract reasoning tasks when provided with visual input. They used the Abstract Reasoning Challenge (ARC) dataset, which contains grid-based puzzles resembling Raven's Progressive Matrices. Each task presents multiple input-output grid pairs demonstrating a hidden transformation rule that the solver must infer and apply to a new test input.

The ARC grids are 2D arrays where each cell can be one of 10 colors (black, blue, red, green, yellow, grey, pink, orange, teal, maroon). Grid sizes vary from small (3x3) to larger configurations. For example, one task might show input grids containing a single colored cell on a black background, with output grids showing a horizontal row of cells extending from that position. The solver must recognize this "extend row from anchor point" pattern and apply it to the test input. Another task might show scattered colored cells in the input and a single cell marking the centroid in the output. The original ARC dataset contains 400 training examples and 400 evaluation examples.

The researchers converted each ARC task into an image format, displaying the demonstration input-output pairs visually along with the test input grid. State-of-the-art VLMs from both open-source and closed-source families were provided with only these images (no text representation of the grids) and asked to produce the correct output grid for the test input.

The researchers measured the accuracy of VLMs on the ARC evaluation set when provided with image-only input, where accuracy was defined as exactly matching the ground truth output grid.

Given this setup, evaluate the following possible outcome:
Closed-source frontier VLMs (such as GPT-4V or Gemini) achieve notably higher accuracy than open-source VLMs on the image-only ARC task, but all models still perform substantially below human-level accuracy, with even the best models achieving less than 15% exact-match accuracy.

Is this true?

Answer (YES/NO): NO